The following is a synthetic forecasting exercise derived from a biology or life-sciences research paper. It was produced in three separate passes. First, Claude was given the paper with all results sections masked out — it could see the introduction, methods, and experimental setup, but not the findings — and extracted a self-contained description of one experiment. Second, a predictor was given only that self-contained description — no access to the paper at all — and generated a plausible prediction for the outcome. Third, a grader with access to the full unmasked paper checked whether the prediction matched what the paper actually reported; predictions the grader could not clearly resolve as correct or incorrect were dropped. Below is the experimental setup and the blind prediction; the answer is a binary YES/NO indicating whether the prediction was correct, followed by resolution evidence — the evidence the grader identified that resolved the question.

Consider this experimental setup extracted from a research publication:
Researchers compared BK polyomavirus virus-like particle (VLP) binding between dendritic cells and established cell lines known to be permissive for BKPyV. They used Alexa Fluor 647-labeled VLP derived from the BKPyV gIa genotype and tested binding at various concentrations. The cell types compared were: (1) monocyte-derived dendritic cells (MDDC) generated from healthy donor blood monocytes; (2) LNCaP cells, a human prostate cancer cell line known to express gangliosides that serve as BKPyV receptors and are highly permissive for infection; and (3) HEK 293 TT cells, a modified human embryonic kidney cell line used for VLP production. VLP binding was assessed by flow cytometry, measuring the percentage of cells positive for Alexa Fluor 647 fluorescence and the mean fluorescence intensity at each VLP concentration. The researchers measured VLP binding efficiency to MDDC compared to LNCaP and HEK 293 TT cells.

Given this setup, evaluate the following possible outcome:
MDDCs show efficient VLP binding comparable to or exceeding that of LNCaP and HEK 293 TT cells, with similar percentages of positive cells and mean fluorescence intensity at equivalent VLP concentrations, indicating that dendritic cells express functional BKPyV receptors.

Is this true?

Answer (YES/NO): NO